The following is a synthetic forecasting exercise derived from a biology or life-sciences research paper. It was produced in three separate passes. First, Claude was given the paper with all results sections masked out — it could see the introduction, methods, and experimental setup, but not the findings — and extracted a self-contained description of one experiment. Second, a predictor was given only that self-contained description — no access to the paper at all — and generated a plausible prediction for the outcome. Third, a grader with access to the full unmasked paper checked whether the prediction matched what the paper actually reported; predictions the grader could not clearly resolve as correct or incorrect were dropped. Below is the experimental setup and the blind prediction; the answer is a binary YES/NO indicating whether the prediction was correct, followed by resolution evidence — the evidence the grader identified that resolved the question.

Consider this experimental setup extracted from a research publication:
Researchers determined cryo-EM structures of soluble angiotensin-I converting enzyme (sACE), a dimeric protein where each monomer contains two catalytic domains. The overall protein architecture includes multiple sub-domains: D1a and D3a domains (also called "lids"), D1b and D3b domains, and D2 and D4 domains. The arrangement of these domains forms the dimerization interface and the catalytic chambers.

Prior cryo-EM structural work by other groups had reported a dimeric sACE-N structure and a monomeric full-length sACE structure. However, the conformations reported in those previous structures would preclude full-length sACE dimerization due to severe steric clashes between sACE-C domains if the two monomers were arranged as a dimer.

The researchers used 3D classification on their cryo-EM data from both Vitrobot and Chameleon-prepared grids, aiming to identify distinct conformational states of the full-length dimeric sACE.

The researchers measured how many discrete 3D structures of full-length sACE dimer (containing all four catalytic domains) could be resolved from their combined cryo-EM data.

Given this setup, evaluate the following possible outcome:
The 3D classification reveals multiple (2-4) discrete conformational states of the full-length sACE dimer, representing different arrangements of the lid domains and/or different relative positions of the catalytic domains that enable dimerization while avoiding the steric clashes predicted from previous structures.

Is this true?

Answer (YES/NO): YES